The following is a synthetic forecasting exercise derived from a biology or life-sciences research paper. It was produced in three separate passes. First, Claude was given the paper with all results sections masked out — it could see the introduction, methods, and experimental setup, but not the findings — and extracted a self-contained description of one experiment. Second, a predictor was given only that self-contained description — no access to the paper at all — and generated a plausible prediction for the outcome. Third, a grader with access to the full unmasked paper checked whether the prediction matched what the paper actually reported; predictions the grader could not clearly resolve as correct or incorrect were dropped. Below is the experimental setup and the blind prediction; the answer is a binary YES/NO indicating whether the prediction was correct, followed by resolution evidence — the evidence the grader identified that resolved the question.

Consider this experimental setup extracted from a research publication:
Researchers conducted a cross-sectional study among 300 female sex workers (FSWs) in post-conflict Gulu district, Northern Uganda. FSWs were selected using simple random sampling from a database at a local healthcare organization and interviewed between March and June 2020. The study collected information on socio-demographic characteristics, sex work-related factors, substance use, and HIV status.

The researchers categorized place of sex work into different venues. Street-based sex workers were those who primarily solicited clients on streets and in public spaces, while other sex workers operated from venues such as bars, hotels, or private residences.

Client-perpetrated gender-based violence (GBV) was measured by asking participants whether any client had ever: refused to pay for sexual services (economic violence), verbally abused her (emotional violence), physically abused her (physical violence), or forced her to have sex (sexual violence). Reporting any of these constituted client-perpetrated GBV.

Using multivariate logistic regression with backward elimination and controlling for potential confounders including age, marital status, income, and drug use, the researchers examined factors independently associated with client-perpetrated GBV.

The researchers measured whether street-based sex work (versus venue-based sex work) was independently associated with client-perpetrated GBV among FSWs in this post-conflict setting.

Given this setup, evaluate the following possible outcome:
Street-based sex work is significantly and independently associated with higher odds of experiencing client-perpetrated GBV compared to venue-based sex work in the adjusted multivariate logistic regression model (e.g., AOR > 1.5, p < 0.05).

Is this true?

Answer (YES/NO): YES